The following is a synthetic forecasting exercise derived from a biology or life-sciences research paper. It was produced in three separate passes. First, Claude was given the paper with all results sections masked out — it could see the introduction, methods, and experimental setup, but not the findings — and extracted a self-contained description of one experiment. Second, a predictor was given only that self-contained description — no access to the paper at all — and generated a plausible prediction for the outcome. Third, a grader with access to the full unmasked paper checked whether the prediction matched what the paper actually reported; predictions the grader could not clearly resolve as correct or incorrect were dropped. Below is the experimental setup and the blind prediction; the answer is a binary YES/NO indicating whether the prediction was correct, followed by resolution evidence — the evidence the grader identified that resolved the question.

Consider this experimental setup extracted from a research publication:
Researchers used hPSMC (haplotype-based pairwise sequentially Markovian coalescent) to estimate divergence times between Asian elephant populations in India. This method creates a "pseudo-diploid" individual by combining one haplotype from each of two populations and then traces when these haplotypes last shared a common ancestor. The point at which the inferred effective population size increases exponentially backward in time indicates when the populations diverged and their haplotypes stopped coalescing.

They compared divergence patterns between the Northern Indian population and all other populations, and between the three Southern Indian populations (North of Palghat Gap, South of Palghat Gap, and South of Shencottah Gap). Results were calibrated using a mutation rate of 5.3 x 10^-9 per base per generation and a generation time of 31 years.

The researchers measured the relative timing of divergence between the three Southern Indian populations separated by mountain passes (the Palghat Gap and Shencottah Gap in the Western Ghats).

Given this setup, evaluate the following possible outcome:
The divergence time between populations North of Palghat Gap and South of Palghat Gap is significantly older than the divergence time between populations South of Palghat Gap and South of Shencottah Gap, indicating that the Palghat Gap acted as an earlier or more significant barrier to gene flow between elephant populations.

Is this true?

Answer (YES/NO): NO